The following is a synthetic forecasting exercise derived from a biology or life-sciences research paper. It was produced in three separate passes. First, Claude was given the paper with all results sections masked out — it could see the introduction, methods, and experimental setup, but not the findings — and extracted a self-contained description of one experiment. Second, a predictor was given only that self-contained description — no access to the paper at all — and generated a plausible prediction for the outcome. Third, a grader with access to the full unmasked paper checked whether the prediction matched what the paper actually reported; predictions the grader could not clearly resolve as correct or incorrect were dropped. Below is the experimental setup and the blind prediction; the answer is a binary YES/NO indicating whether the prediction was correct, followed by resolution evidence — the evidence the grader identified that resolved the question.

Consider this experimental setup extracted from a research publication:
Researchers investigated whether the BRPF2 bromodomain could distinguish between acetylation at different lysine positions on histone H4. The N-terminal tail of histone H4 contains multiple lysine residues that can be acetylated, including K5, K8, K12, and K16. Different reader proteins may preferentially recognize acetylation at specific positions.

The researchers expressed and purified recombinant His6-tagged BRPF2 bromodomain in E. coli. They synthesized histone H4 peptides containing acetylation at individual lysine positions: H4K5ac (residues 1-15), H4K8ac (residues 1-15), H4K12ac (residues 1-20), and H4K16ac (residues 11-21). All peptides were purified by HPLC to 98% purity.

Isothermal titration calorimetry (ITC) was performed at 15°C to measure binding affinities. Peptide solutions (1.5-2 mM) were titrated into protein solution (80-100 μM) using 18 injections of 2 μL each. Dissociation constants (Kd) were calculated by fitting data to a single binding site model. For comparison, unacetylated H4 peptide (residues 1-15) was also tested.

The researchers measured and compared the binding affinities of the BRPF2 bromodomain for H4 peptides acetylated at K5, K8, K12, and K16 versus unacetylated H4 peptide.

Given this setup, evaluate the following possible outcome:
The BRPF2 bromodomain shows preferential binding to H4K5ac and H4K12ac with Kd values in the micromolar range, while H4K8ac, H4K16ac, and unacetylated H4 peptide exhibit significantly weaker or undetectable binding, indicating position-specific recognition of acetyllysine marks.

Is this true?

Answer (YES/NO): NO